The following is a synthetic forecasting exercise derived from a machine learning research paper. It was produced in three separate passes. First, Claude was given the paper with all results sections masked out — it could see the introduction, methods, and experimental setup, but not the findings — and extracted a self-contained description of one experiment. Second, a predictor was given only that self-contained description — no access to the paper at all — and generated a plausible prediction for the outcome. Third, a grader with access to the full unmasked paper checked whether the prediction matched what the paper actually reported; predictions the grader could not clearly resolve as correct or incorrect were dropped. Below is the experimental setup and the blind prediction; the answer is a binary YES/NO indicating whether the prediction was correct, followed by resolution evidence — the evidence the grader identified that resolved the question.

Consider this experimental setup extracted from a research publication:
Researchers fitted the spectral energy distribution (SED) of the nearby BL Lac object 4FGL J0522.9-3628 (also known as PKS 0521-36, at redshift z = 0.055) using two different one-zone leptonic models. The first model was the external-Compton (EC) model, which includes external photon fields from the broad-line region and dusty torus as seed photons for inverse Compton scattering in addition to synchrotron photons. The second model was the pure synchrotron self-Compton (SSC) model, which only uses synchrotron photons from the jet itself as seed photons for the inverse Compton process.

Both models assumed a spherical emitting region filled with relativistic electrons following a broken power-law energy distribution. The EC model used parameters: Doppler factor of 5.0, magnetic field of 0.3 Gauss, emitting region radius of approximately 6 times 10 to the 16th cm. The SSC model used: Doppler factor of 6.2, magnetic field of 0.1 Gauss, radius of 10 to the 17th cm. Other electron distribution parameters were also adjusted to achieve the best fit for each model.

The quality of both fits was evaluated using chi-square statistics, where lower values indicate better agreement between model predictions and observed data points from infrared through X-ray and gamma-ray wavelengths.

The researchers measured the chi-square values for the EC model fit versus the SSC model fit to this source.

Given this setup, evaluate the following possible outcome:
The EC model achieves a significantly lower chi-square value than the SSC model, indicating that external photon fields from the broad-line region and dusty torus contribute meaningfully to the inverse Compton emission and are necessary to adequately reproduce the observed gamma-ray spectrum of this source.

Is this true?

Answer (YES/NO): NO